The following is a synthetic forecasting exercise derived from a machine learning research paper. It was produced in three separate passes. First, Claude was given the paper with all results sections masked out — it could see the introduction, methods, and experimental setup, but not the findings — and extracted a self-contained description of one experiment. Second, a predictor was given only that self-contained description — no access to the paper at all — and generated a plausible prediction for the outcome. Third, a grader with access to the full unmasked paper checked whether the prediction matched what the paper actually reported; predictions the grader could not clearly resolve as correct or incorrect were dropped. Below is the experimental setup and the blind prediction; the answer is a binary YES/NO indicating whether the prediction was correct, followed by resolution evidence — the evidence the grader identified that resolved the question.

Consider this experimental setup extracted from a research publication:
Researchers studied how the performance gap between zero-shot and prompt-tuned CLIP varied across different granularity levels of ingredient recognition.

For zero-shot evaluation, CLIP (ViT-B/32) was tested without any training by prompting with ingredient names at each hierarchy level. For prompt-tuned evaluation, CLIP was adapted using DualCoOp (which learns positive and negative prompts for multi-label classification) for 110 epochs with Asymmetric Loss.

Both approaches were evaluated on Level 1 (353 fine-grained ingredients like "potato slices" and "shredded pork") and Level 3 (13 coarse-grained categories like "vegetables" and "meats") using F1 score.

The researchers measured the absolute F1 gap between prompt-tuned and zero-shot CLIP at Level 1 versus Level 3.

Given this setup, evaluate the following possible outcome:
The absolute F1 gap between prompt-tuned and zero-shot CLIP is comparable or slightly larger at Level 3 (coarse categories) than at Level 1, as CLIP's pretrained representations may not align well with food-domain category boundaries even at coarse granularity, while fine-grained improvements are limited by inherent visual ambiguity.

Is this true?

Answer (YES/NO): NO